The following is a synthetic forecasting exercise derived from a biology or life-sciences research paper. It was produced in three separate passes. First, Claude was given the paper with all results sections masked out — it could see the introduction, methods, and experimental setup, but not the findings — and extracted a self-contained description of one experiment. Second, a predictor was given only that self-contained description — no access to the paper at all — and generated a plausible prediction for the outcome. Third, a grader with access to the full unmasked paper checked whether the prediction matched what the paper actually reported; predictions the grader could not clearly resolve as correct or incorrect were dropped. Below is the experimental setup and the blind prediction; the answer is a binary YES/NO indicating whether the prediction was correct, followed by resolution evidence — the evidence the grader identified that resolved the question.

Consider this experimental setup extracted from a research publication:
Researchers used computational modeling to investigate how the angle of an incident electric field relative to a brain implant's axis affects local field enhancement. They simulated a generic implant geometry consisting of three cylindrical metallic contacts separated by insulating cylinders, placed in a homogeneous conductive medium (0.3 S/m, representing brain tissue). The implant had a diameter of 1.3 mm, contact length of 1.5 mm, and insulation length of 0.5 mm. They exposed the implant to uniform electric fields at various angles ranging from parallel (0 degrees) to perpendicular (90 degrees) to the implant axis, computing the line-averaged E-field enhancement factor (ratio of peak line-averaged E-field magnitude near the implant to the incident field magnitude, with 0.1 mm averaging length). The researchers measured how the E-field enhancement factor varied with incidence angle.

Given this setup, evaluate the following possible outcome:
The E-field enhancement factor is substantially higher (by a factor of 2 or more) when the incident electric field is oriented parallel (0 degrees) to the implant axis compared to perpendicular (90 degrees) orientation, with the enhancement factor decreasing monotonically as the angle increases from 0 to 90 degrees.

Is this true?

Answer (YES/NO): NO